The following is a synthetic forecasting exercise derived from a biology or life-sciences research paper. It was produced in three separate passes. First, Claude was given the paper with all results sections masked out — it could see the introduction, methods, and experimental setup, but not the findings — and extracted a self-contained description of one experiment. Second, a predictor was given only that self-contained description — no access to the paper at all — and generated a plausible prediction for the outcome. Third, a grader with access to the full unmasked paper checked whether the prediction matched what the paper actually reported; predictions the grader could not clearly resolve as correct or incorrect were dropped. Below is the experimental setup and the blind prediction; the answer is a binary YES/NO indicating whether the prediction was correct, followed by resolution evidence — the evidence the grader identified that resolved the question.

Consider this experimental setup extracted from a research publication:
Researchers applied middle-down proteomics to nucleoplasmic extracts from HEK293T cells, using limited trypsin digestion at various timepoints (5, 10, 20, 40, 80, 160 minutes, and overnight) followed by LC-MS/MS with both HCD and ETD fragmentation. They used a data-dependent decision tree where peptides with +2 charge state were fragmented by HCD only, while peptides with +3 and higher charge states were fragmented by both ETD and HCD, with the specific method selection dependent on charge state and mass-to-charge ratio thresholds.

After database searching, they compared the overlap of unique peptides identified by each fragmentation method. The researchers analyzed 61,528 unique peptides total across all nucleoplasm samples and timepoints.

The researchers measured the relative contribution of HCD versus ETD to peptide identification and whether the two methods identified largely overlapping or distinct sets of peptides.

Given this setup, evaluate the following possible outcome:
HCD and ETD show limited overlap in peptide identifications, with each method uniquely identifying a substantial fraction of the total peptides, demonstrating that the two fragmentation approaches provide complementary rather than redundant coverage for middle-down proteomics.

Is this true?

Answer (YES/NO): YES